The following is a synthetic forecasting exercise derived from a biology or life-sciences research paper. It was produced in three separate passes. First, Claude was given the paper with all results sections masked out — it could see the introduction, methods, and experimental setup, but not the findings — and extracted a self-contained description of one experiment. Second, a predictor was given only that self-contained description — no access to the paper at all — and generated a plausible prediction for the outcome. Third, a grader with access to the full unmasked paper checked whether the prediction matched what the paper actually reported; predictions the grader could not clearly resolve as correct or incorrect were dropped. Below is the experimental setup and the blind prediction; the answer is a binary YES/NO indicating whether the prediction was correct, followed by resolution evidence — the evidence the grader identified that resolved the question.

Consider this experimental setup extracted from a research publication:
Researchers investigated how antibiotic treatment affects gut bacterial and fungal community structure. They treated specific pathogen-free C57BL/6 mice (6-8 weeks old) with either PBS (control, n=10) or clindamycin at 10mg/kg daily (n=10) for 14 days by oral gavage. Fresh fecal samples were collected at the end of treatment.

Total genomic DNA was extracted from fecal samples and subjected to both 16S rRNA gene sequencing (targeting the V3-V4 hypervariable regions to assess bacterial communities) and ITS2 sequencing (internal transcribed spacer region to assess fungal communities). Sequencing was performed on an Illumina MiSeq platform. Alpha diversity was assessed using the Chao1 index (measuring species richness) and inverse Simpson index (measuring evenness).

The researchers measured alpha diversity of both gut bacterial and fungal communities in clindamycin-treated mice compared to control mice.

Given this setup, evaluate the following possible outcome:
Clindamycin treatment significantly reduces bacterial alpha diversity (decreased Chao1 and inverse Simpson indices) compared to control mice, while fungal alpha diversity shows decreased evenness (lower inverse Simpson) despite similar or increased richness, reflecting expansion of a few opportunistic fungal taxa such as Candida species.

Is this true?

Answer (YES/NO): NO